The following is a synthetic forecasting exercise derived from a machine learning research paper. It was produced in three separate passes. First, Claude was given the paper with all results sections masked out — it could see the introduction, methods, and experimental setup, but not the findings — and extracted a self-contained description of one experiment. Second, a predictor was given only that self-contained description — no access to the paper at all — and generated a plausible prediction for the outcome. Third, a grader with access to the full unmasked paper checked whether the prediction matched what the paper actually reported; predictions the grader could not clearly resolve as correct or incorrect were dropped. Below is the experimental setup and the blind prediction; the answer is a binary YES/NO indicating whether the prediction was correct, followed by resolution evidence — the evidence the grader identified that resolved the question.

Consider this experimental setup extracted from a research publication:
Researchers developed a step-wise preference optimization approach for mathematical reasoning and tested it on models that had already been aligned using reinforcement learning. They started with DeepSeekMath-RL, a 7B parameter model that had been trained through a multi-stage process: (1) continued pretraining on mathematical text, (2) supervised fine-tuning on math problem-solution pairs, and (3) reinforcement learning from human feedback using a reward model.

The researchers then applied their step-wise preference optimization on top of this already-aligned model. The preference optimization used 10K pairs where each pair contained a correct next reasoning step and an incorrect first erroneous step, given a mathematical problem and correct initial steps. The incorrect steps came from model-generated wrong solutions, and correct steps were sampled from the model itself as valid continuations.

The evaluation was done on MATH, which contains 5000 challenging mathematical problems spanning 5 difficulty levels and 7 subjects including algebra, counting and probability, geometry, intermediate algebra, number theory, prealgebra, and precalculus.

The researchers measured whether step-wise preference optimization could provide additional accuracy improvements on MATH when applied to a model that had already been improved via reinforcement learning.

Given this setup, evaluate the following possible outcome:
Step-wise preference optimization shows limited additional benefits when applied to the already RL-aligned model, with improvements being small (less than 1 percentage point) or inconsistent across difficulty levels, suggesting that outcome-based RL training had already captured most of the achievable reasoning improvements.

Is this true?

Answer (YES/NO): NO